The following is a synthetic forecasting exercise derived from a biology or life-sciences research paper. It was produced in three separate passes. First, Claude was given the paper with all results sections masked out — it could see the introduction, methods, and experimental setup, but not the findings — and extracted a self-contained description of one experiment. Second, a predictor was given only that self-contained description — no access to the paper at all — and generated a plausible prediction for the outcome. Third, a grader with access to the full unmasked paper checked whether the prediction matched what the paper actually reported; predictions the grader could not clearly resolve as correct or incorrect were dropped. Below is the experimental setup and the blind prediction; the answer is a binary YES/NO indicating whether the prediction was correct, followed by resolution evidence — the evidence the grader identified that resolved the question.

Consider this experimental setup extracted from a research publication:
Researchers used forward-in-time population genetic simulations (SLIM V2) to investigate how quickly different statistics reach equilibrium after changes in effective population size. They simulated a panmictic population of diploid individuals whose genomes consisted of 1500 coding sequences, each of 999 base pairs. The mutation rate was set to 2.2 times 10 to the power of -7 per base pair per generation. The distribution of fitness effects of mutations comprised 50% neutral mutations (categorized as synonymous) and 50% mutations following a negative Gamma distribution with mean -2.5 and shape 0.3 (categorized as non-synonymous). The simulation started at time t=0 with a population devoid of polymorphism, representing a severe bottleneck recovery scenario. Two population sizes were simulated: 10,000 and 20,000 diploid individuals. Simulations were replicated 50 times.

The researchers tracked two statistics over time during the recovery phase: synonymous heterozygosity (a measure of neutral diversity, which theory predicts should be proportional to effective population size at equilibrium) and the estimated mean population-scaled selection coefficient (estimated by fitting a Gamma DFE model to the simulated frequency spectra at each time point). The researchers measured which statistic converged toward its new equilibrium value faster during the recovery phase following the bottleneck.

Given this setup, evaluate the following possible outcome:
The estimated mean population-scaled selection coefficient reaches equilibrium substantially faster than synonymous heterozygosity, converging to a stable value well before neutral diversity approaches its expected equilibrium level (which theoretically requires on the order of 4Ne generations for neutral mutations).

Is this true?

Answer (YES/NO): YES